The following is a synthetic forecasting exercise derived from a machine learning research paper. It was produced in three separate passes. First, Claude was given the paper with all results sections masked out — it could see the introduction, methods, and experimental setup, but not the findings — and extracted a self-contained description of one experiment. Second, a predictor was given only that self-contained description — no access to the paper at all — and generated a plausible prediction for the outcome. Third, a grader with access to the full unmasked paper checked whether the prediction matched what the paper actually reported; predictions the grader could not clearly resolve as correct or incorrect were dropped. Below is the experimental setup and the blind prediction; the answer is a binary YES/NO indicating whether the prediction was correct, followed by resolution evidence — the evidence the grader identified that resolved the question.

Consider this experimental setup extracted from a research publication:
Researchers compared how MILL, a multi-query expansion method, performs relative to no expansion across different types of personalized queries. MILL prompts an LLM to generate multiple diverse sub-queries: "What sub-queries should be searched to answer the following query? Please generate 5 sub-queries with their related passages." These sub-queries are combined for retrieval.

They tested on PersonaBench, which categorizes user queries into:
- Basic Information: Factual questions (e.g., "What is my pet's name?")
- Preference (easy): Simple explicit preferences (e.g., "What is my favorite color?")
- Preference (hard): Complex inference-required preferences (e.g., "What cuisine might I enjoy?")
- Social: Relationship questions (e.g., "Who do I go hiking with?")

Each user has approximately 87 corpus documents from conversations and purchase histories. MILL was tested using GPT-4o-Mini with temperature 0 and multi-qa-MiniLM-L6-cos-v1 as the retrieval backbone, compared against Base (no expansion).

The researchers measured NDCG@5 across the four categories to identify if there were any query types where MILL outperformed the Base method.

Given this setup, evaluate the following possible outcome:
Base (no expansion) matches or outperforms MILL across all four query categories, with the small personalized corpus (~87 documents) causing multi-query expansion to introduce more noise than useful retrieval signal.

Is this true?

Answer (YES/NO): NO